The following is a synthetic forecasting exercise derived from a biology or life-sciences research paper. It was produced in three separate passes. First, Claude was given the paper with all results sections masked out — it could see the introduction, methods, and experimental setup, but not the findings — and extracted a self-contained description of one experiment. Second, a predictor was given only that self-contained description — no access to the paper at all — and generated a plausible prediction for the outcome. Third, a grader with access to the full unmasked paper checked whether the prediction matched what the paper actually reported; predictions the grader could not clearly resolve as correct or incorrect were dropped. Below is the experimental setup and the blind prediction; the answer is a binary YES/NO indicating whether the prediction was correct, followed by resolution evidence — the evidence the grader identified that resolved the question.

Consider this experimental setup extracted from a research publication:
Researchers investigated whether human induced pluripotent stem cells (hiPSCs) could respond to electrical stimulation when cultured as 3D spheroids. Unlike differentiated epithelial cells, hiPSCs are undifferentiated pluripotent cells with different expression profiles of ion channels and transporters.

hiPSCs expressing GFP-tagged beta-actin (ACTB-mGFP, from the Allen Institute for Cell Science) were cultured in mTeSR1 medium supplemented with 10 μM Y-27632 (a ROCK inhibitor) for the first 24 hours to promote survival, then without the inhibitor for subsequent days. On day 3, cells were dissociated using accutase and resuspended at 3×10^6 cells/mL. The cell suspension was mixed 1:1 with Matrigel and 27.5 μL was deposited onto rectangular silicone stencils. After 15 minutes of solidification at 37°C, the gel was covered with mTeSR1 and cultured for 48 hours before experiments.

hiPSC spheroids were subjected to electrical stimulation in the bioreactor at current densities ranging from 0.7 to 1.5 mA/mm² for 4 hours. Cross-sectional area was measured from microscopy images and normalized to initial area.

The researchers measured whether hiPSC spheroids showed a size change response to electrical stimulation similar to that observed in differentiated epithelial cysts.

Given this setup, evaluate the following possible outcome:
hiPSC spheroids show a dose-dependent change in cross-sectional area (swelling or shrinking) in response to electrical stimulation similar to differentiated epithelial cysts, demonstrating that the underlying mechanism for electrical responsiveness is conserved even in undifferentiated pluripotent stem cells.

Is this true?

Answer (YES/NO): NO